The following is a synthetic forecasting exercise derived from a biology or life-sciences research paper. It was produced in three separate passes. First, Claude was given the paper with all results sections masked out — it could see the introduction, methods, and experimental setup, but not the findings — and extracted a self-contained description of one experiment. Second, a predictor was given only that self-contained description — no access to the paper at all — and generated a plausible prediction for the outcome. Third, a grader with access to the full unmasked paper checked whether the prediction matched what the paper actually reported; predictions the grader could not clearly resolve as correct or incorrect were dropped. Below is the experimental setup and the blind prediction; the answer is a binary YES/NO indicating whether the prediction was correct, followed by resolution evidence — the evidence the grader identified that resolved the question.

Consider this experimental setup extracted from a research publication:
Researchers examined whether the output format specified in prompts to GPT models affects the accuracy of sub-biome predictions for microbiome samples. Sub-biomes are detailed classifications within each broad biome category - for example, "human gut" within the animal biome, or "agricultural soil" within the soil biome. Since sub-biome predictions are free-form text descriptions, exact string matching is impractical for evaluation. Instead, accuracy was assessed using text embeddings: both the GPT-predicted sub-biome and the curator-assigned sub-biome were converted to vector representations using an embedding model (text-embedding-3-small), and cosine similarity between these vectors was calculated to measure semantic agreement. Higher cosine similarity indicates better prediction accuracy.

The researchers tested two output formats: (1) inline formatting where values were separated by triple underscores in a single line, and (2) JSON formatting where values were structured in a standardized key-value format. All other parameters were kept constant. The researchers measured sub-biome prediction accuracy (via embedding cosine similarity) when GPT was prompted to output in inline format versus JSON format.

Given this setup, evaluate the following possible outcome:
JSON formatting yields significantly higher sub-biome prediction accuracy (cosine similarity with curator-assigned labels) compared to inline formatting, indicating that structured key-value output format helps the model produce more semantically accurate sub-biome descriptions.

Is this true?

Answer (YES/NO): YES